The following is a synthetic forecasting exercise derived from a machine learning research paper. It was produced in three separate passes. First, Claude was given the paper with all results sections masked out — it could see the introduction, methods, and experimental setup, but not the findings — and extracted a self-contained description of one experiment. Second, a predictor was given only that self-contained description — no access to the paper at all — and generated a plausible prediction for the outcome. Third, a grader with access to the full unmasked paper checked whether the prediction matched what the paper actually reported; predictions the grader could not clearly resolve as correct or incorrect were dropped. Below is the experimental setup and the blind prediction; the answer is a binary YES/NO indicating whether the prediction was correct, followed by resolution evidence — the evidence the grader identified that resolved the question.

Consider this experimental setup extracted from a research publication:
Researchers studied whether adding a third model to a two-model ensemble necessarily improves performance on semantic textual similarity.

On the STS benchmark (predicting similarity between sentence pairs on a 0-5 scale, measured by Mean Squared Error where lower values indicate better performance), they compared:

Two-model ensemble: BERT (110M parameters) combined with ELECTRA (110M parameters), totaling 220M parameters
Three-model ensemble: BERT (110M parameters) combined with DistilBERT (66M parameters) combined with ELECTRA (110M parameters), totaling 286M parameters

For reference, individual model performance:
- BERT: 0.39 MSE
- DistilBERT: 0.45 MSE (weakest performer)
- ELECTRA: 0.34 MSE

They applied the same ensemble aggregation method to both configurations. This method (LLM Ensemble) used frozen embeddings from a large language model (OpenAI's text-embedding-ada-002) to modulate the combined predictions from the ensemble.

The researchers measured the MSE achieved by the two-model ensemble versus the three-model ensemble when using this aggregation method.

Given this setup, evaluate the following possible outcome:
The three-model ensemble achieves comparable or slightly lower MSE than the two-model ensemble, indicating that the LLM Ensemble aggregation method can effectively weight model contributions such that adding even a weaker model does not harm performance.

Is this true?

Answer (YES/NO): NO